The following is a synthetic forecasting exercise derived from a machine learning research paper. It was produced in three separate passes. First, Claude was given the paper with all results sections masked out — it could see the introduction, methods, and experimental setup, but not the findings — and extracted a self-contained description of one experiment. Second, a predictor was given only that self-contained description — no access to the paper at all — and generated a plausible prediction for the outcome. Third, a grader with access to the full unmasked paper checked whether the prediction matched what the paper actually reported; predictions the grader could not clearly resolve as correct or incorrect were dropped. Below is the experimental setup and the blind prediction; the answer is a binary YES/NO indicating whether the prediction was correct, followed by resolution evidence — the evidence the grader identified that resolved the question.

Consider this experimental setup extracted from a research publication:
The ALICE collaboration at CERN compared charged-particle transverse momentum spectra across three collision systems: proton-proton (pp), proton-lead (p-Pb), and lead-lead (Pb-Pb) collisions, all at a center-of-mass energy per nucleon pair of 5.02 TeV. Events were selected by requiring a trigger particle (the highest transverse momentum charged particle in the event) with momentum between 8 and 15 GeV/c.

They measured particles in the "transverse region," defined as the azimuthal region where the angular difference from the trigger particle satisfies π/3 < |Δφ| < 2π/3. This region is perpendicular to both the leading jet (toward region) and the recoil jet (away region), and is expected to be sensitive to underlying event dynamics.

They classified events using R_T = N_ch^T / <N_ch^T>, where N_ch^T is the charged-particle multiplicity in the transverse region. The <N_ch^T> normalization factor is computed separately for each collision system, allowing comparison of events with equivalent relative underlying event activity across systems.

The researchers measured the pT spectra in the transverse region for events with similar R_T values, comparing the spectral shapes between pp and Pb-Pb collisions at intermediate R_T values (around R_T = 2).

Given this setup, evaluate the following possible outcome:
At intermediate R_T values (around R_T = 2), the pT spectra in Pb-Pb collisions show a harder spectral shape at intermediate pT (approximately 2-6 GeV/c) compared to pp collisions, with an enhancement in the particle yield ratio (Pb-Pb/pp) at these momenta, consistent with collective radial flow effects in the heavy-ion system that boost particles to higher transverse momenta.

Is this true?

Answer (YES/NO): NO